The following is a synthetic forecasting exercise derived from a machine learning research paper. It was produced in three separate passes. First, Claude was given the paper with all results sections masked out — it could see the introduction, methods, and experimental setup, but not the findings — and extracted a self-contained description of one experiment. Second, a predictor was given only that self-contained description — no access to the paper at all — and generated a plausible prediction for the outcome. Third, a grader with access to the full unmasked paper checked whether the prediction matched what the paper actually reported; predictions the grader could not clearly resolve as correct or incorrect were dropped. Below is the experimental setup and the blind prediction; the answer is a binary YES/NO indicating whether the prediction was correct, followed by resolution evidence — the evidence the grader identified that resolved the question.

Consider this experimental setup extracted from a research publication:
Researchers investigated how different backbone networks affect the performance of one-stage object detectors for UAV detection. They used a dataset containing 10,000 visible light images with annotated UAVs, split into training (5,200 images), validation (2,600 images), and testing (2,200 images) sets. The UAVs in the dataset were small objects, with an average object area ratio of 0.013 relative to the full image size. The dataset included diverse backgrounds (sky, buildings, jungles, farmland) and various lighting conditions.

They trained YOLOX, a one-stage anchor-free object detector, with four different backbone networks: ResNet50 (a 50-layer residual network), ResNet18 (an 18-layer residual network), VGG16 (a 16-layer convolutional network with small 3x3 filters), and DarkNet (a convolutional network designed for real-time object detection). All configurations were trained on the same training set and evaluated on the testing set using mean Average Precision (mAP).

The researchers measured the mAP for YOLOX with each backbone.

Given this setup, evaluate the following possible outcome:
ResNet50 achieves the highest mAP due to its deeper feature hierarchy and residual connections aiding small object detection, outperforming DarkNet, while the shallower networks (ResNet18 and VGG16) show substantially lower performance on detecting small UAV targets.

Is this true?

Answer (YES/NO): NO